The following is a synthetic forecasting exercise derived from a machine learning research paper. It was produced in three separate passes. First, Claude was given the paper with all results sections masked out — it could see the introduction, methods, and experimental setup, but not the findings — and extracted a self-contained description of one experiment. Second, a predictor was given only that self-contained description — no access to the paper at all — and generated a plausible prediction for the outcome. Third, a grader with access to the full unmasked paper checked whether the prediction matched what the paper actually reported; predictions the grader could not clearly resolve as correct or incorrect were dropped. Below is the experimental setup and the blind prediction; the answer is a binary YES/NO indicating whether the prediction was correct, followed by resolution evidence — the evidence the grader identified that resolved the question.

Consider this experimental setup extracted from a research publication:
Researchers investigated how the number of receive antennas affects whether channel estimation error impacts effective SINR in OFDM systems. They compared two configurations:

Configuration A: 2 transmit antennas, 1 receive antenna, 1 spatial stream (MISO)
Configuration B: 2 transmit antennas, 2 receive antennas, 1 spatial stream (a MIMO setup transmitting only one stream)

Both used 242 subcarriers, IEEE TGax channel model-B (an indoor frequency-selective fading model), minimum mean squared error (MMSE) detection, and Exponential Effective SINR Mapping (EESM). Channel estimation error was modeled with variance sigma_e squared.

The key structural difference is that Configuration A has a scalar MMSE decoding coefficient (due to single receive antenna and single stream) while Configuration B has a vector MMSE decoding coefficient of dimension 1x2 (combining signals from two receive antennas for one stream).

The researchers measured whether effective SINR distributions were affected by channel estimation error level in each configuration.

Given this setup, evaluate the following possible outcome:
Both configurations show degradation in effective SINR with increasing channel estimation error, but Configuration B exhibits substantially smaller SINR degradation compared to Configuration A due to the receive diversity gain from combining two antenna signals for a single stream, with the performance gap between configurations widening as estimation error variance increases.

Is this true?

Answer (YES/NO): NO